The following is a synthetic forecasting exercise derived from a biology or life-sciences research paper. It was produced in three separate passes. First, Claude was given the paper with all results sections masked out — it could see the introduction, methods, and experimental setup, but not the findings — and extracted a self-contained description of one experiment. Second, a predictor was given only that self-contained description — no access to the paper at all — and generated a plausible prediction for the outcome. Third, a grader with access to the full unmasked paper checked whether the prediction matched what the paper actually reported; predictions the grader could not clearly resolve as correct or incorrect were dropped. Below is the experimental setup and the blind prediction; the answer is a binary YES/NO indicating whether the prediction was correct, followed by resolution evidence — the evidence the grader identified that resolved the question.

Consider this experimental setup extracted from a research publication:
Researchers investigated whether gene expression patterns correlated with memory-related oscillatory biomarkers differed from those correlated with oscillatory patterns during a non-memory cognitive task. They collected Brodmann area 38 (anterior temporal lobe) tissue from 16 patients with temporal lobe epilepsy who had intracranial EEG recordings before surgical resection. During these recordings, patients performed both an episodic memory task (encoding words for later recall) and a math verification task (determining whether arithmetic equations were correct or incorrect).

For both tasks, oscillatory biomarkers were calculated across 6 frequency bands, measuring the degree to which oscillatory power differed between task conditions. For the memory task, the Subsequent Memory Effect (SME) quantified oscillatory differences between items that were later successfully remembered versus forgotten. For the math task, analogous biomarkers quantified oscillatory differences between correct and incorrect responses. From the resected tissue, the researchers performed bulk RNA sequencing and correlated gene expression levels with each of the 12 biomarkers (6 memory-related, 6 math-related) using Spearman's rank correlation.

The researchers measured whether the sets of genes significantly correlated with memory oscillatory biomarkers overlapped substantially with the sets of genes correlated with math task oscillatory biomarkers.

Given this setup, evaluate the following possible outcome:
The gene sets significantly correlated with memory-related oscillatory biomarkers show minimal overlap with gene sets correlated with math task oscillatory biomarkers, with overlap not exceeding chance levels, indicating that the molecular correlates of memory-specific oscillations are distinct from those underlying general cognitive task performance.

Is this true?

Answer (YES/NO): YES